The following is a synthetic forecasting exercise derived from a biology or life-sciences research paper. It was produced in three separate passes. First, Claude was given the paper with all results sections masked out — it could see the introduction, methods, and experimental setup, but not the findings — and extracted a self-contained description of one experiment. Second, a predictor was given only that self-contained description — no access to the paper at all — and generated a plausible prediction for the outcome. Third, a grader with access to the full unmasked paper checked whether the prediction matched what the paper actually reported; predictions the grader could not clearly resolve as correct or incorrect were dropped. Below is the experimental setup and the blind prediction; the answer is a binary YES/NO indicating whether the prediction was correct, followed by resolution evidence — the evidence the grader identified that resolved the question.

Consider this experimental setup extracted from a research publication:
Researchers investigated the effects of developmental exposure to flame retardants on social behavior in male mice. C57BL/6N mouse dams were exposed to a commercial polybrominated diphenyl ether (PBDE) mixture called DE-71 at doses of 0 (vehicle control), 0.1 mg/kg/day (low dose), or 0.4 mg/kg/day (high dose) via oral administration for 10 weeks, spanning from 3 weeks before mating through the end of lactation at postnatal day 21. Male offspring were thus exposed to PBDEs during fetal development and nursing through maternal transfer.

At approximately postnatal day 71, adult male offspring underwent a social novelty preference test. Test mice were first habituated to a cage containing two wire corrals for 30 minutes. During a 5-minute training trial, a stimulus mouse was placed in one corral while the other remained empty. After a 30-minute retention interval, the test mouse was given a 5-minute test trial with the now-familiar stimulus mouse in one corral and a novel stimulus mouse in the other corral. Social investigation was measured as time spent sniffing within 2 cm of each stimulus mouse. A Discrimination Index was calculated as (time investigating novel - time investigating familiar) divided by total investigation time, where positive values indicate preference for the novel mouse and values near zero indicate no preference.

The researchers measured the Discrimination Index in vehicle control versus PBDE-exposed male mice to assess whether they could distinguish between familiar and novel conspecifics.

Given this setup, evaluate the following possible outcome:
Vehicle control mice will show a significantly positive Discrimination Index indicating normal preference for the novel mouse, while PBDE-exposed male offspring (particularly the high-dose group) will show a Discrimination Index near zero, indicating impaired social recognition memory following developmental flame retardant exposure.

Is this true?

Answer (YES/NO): YES